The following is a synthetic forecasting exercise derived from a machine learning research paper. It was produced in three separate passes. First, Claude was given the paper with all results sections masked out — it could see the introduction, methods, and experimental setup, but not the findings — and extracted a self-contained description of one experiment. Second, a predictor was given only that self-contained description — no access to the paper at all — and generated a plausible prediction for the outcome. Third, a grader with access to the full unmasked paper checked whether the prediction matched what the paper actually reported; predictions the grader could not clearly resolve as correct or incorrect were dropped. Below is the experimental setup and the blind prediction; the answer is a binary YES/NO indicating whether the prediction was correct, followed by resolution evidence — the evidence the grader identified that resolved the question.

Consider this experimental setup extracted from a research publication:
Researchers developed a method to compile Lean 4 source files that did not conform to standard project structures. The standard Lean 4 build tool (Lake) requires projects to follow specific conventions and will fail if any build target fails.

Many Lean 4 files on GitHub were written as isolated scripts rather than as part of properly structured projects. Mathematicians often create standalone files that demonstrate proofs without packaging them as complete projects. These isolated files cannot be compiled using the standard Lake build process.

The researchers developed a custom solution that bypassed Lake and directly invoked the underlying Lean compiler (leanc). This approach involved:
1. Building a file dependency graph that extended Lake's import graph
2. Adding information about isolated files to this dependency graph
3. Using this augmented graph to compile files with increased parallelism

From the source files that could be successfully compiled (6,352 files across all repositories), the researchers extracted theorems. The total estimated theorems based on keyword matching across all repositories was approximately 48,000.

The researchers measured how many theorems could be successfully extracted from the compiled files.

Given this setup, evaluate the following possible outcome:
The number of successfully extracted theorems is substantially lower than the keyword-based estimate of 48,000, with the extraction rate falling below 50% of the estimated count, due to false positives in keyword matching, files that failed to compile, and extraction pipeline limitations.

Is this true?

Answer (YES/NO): NO